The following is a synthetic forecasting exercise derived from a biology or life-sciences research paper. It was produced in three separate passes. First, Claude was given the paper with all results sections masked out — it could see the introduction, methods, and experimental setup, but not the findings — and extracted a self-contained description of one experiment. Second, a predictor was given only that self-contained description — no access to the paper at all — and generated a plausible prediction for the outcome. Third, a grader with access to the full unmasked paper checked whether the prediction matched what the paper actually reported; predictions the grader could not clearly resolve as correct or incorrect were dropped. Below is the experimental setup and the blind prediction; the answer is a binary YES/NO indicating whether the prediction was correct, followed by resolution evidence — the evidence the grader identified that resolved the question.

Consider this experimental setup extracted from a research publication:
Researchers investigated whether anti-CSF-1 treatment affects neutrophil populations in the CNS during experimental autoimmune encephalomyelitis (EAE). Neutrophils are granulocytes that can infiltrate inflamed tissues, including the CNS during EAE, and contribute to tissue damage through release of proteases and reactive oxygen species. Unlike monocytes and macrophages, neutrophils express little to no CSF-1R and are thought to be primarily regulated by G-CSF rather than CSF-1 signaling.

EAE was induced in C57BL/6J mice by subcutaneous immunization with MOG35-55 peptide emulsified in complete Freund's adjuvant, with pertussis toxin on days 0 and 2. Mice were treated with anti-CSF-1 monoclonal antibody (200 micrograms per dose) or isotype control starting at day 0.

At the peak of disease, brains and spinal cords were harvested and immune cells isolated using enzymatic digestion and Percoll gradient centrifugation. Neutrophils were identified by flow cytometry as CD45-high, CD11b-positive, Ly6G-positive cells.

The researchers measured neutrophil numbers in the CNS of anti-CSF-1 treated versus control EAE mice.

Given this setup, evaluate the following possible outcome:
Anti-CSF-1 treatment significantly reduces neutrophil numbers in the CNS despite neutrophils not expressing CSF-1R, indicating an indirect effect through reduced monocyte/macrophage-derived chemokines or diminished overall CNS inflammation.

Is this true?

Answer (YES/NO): NO